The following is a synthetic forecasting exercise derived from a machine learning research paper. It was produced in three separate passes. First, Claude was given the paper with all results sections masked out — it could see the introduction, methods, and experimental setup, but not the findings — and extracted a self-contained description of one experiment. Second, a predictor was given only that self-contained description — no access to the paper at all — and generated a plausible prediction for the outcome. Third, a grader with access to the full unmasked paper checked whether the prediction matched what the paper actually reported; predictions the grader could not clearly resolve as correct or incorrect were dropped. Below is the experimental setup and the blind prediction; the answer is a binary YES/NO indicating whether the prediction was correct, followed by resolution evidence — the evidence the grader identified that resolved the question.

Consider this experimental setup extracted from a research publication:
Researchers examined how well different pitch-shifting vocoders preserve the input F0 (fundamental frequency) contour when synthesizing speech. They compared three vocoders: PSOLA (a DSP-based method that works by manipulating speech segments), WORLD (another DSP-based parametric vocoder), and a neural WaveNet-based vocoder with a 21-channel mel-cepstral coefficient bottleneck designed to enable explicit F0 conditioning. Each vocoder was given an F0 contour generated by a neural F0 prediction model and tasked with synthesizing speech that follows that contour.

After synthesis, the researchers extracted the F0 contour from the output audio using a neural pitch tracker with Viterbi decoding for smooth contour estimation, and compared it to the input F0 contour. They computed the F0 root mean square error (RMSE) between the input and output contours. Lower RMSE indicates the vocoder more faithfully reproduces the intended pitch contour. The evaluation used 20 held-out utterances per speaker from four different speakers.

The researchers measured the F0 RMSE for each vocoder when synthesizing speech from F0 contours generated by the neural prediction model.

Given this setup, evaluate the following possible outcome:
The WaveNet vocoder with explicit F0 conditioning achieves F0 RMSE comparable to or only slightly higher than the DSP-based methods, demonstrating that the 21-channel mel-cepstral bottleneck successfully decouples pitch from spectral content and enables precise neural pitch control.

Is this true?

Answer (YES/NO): NO